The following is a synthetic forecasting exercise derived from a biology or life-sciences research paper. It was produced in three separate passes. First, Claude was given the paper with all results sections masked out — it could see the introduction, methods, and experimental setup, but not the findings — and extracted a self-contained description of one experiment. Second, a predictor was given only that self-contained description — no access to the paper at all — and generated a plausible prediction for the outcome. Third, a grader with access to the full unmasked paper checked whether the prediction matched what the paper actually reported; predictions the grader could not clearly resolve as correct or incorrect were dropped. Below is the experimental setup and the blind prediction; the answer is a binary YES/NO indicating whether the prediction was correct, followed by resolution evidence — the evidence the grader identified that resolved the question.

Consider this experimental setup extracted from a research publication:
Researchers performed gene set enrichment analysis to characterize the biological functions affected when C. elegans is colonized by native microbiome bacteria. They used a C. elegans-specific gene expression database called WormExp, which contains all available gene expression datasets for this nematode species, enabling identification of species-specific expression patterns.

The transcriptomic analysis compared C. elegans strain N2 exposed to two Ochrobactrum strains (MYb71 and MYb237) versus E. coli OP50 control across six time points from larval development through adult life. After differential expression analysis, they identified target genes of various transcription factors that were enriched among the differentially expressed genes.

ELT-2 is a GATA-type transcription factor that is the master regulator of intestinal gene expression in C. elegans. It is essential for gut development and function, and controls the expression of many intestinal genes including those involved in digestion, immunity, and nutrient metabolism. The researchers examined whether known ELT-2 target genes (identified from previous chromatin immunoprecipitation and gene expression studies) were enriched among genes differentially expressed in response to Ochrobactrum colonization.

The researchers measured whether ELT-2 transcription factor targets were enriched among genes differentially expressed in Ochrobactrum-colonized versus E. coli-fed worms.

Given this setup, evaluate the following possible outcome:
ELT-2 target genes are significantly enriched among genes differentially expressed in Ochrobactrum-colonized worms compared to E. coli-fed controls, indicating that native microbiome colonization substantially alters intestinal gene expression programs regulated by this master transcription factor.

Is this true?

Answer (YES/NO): YES